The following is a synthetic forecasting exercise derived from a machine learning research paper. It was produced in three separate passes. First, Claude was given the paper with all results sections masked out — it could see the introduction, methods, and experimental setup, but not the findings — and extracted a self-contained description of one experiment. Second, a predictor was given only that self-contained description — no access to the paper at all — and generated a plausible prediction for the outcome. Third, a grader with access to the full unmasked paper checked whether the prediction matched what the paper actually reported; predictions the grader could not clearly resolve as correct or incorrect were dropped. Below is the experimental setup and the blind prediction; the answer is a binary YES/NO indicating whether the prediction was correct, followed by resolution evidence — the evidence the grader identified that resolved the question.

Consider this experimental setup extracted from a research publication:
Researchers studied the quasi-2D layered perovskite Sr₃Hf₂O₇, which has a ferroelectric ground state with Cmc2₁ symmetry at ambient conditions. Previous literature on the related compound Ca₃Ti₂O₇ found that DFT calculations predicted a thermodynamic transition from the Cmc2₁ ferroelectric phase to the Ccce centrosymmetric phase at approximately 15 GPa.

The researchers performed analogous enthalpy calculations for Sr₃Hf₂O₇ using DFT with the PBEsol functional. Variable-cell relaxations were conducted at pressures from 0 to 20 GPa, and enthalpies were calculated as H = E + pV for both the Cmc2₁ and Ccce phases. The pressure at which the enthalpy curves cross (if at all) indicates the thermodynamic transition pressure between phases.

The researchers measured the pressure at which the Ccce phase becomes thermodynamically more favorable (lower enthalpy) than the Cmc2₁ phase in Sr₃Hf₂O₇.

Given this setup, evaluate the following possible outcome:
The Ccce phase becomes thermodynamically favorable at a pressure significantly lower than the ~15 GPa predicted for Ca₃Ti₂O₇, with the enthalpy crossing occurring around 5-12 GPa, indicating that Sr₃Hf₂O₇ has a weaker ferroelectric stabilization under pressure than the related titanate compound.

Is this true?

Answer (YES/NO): NO